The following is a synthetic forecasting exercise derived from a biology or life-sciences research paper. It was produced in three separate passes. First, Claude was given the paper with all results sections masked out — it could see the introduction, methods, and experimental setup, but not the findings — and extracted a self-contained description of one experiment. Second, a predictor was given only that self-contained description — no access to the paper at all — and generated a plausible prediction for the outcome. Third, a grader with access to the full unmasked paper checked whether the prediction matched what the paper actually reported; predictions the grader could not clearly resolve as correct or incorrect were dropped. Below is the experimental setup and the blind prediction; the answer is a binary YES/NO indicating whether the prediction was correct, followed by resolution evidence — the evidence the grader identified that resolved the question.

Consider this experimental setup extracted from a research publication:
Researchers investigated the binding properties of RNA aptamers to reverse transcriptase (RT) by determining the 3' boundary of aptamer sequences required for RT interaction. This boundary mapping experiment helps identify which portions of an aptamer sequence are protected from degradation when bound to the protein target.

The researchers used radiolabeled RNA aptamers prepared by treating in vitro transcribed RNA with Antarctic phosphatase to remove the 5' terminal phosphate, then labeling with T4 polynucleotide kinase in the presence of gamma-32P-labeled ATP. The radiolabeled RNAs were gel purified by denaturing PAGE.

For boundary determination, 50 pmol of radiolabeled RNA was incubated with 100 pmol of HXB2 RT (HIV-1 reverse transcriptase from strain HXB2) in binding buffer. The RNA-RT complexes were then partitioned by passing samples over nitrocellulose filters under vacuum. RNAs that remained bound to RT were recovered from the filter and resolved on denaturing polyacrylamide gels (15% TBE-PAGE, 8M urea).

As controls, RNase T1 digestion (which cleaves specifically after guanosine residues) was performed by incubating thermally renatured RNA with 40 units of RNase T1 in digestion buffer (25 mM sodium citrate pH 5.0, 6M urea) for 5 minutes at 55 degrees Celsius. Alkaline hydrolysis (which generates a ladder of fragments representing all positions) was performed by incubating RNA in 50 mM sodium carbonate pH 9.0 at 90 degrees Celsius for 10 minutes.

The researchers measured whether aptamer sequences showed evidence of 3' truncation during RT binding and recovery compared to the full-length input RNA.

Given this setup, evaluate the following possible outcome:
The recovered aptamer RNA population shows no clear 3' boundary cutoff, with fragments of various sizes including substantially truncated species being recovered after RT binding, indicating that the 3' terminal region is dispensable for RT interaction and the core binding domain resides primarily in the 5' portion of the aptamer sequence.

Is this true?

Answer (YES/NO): NO